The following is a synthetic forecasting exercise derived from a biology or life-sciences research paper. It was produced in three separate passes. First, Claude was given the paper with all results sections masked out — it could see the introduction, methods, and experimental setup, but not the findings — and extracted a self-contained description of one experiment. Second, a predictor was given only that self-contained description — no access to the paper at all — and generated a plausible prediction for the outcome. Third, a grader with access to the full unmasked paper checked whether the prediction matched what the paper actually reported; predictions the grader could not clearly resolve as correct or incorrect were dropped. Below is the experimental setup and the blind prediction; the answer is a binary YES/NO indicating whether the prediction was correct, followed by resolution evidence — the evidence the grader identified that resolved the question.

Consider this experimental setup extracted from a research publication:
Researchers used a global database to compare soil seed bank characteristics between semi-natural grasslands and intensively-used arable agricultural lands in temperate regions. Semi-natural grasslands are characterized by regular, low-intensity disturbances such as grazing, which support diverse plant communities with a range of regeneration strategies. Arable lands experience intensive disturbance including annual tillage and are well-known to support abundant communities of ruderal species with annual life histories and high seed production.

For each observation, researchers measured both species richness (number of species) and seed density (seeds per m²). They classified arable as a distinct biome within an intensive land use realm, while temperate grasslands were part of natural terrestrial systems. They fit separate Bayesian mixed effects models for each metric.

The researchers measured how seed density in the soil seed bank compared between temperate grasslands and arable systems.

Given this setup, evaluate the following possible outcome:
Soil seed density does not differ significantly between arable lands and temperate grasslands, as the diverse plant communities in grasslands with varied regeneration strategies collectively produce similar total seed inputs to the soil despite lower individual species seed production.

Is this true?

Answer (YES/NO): NO